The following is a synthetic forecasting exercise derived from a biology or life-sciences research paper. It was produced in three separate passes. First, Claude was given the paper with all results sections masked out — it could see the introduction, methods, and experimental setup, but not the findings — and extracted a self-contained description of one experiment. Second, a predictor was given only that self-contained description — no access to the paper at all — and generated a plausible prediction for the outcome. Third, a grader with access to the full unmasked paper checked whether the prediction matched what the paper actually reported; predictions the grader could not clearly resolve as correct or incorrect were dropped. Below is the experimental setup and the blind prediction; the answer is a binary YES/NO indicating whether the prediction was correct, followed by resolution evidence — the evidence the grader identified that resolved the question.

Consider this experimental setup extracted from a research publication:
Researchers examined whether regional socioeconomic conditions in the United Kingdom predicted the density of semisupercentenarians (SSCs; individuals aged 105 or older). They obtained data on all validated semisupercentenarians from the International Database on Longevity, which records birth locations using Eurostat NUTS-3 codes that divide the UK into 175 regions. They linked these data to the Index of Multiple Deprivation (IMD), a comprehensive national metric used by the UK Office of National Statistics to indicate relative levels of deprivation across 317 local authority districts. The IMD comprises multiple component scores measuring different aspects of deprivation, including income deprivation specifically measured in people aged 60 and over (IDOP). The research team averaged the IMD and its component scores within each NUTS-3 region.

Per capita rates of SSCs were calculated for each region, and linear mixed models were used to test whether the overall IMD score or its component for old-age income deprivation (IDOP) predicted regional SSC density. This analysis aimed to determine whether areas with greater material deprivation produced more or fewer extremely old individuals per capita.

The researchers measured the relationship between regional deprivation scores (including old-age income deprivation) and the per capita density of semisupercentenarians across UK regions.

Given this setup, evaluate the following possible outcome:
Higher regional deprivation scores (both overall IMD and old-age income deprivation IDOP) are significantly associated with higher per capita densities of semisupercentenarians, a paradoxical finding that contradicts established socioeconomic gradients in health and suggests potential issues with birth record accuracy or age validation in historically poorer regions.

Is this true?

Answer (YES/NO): YES